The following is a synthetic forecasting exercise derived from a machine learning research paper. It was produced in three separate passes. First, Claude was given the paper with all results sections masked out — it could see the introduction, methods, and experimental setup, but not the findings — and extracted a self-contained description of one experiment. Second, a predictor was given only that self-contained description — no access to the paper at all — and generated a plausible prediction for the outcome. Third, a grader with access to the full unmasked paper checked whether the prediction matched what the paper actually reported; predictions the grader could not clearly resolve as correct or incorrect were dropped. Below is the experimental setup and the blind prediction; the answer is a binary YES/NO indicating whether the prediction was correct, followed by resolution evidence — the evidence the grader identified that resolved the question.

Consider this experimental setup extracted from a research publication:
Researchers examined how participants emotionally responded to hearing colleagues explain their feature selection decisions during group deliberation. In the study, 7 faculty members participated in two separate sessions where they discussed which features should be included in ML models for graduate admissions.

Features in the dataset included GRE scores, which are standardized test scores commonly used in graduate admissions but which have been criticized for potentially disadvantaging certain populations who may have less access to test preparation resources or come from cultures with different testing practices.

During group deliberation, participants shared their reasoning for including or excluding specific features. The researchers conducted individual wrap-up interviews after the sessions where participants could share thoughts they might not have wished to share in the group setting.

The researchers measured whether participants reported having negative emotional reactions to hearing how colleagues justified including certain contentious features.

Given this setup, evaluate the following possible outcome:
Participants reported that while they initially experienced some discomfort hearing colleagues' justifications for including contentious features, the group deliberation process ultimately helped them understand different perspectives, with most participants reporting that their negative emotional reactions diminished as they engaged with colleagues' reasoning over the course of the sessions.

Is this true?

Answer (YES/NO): NO